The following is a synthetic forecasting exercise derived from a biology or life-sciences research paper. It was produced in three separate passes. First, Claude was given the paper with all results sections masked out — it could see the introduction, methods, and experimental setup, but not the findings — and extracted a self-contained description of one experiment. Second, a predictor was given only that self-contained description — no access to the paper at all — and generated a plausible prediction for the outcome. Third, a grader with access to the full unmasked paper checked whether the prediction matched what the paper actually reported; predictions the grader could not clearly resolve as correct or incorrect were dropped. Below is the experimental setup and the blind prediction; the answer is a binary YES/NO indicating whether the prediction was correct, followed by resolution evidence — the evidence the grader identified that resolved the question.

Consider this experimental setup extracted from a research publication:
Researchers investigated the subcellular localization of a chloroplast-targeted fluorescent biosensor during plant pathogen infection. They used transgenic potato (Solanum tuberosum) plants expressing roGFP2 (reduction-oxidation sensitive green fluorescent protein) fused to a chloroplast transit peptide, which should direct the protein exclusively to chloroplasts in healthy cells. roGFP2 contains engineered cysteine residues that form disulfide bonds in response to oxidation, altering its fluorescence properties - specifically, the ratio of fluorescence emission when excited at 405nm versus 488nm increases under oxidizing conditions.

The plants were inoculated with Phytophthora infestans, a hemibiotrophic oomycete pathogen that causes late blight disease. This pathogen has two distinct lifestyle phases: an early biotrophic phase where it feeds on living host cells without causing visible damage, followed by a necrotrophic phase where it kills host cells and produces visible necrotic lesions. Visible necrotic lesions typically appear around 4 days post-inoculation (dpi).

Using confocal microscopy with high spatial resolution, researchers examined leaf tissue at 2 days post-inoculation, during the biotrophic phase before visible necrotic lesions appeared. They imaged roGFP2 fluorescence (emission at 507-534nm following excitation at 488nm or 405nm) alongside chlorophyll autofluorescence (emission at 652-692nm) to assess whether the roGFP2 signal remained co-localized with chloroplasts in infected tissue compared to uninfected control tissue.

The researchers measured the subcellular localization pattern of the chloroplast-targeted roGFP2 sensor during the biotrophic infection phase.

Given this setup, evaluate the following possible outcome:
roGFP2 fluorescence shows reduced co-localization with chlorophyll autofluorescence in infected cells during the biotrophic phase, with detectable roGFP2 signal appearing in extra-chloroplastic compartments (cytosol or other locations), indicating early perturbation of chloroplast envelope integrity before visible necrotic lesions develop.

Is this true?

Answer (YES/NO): YES